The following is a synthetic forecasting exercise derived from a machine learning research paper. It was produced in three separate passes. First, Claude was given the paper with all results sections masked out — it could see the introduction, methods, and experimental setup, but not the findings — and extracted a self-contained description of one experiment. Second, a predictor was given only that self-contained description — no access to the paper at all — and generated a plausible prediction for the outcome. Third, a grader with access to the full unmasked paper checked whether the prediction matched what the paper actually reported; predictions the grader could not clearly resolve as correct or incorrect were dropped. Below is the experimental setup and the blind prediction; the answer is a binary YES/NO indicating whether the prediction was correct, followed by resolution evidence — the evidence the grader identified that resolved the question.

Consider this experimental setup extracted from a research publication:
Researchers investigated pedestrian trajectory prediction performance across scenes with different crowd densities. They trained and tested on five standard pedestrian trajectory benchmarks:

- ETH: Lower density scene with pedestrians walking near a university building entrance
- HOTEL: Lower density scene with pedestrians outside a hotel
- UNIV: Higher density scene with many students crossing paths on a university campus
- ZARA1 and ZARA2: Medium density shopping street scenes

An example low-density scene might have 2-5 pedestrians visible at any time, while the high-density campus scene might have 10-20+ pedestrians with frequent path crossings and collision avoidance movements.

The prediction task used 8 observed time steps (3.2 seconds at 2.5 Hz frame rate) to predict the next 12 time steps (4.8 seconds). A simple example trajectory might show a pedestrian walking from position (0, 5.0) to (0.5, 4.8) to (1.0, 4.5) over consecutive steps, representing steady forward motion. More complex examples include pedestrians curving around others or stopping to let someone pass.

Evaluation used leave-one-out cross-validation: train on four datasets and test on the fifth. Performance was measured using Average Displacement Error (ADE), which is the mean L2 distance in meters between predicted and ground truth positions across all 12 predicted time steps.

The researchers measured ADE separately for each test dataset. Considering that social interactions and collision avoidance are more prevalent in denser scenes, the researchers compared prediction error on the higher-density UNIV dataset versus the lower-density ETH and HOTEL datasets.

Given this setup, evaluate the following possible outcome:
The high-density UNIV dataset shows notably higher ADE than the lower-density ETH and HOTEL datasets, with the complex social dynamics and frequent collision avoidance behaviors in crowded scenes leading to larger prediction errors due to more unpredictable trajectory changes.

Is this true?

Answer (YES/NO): NO